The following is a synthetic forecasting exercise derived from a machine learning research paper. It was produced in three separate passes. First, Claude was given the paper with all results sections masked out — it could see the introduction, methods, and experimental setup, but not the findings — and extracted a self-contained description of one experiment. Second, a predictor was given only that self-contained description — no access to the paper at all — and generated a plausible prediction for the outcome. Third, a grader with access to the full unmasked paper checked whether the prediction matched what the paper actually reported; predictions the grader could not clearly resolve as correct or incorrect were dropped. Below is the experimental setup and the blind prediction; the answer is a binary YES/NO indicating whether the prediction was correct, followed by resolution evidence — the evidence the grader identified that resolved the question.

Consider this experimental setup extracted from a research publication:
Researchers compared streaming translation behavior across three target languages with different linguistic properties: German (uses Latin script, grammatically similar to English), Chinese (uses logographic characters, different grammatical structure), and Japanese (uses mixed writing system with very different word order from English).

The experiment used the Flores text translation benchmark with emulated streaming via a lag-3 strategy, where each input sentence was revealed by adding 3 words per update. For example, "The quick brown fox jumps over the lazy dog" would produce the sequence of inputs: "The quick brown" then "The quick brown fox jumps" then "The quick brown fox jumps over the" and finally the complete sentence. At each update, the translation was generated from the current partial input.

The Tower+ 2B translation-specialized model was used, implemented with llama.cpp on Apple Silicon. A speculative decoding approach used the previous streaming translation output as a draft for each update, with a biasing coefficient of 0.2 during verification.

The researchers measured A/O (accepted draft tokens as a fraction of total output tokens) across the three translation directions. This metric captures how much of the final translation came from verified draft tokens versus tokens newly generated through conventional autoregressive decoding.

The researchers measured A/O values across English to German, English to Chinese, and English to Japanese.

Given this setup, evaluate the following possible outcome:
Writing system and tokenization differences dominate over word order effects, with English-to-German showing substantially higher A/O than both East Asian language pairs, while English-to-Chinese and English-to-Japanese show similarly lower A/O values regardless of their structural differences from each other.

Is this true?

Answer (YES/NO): NO